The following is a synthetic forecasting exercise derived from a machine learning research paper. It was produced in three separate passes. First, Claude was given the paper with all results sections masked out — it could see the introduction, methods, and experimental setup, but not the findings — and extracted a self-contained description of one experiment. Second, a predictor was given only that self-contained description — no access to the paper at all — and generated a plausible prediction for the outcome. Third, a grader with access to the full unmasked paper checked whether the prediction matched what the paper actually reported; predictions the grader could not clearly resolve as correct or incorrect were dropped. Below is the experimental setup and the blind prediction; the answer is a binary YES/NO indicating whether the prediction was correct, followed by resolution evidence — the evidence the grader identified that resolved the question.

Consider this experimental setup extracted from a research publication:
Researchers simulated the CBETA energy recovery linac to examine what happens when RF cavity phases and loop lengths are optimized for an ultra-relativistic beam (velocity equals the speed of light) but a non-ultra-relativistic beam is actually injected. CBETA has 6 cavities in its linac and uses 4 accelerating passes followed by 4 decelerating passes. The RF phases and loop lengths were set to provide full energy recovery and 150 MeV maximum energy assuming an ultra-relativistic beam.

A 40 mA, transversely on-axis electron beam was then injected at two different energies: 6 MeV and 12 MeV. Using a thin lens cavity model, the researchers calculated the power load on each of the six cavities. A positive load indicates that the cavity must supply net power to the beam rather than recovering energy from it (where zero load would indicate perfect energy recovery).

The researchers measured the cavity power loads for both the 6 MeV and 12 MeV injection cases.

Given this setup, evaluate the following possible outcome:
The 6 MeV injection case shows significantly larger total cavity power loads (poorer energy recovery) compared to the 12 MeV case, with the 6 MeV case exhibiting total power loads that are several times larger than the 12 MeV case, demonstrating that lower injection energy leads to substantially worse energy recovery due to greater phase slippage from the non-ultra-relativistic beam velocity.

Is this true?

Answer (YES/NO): NO